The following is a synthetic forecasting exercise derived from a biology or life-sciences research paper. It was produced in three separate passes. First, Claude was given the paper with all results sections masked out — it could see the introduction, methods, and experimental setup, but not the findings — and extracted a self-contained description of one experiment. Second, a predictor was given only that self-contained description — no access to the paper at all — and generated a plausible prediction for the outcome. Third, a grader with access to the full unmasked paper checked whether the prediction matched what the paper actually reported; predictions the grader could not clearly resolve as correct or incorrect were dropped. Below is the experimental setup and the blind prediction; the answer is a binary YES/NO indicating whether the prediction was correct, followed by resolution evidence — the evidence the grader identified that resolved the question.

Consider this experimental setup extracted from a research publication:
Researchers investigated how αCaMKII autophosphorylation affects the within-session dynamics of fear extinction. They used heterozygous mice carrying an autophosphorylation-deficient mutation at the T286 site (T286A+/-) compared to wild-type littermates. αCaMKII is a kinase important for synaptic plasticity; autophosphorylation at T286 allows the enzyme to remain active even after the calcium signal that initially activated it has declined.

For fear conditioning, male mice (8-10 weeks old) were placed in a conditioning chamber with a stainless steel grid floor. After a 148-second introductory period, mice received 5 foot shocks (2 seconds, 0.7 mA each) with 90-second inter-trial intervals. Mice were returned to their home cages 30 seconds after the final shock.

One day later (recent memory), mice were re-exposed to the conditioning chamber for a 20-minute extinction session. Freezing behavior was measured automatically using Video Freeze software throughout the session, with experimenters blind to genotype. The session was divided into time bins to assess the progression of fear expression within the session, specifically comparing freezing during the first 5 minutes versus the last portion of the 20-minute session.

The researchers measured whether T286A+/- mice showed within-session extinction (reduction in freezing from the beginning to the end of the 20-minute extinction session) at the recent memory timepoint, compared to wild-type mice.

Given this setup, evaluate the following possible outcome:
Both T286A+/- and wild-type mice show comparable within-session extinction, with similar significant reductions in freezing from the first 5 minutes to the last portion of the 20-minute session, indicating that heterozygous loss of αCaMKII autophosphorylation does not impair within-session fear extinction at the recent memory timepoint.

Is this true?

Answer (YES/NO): YES